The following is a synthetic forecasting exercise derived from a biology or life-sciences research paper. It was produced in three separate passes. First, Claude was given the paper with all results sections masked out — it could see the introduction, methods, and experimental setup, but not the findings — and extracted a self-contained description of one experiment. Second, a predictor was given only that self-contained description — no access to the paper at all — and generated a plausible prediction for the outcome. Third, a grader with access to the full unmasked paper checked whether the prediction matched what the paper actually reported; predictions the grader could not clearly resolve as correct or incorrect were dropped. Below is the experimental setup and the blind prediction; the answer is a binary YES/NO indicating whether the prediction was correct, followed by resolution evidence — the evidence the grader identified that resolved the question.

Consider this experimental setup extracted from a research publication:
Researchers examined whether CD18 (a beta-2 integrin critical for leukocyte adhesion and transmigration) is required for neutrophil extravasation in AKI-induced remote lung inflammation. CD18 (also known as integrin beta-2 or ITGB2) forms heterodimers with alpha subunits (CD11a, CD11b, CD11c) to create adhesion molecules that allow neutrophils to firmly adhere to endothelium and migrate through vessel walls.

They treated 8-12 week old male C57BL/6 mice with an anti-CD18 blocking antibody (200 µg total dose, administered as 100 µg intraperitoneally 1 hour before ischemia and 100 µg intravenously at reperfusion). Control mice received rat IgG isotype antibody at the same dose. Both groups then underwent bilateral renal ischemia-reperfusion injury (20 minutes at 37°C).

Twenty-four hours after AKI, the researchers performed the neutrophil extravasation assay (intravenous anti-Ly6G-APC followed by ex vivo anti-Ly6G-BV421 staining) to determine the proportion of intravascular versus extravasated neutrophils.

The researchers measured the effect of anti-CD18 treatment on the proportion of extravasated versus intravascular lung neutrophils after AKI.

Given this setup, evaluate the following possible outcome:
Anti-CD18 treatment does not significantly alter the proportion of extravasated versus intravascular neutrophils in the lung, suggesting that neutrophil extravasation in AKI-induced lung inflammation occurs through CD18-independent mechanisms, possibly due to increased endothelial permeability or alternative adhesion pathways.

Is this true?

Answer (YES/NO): NO